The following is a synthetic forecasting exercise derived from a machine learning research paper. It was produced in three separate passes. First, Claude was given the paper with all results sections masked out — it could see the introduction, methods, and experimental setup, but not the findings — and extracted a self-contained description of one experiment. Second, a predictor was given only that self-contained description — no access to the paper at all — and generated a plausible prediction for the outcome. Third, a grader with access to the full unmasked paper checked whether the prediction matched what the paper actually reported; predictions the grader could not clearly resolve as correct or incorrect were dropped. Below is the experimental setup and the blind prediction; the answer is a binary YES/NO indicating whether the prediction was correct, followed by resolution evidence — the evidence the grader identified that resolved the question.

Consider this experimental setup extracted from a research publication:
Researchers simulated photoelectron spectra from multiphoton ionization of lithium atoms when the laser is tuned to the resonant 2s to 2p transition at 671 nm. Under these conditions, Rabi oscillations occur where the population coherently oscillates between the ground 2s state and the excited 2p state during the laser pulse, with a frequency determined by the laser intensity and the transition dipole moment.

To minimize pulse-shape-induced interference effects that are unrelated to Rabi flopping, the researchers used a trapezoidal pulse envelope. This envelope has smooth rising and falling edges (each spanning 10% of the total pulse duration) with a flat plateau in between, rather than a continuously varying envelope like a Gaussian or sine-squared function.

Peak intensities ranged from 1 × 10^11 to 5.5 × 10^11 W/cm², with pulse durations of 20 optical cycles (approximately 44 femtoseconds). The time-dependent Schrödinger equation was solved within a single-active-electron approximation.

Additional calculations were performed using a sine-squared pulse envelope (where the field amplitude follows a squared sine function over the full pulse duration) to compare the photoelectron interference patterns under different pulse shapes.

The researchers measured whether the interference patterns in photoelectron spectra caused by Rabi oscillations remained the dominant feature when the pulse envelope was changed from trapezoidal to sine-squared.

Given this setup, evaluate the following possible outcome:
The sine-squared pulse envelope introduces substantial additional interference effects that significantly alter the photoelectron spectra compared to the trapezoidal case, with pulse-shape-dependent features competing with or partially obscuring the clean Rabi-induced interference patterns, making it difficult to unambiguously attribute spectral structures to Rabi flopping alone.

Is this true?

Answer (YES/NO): NO